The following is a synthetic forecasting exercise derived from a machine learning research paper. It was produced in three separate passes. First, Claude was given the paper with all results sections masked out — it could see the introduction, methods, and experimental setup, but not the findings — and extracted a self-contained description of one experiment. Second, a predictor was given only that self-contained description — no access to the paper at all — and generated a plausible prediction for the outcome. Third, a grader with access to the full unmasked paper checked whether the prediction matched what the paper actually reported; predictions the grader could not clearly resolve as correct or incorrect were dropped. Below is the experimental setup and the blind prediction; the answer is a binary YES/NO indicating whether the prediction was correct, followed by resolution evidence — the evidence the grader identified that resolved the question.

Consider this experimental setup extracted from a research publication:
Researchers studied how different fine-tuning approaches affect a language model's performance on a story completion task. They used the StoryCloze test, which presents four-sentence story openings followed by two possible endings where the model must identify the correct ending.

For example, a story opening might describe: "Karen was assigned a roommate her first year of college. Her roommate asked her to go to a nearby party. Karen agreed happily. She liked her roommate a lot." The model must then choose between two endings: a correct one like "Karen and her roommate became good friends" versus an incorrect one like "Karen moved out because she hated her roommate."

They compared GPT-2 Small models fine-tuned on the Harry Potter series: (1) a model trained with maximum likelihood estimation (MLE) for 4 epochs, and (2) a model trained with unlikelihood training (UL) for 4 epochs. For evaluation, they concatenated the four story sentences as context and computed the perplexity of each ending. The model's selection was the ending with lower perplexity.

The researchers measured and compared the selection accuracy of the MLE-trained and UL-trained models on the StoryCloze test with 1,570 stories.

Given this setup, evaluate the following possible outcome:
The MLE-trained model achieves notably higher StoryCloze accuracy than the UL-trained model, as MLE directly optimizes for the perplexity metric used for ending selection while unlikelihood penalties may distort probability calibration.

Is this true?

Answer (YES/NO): NO